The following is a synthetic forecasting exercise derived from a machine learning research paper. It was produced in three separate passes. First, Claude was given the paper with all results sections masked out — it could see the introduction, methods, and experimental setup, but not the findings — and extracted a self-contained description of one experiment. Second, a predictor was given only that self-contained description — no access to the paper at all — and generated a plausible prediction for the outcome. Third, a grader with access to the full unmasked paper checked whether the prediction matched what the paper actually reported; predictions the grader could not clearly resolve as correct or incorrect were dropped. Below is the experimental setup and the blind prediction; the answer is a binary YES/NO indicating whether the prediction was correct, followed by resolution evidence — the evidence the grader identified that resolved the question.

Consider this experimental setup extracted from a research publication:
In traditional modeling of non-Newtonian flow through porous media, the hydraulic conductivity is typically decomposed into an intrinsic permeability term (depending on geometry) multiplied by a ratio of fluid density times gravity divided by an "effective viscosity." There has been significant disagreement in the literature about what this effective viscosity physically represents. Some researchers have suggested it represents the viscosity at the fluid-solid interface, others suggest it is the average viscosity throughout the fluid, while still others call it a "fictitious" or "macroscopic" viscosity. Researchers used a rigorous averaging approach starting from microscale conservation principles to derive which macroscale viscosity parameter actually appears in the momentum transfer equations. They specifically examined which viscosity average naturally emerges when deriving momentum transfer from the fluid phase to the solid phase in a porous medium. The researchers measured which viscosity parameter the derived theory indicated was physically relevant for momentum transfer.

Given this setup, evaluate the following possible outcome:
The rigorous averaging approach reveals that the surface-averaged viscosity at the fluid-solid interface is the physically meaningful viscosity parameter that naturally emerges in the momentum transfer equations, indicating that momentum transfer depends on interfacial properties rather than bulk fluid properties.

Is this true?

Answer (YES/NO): YES